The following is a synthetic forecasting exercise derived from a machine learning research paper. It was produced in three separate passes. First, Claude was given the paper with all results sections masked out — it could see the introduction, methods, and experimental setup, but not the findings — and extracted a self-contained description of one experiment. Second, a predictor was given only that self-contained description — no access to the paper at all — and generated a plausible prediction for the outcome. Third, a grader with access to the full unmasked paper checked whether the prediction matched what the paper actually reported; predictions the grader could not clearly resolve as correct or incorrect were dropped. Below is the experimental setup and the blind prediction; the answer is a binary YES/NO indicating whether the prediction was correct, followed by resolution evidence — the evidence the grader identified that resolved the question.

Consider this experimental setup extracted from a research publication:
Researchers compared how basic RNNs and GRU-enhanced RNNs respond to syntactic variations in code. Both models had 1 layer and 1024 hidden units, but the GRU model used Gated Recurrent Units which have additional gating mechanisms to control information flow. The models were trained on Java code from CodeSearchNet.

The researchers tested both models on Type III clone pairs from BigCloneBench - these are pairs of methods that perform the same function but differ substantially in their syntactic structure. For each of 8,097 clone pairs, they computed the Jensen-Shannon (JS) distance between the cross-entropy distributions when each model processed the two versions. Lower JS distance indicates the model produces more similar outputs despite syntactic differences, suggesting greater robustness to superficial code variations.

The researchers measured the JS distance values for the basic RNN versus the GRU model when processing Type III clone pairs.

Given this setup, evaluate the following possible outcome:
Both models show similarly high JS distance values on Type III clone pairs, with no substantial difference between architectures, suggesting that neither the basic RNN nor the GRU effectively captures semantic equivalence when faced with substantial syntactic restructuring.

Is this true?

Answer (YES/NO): NO